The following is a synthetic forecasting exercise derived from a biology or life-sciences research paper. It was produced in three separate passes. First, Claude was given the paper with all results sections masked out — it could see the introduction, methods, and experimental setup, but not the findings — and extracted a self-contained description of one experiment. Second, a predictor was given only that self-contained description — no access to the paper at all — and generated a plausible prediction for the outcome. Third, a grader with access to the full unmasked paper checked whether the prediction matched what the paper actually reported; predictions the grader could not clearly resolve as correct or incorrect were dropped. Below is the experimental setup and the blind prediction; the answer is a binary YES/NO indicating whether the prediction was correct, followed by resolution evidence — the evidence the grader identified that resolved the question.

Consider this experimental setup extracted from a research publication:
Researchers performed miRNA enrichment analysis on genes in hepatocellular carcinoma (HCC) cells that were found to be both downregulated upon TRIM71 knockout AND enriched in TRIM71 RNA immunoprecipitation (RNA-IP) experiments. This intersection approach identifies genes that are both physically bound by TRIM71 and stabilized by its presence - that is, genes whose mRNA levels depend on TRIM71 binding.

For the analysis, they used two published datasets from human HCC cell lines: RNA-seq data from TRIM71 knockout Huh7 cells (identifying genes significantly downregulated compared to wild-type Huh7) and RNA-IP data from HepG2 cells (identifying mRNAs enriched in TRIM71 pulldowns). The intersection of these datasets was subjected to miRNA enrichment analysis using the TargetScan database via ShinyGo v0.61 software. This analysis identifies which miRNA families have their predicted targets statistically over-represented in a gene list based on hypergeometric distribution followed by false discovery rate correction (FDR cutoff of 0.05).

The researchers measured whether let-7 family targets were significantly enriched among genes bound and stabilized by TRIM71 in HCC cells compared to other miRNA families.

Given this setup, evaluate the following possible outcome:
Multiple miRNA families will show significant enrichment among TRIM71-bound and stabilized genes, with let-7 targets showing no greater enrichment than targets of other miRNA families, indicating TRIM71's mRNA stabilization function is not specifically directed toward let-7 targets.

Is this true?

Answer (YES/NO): NO